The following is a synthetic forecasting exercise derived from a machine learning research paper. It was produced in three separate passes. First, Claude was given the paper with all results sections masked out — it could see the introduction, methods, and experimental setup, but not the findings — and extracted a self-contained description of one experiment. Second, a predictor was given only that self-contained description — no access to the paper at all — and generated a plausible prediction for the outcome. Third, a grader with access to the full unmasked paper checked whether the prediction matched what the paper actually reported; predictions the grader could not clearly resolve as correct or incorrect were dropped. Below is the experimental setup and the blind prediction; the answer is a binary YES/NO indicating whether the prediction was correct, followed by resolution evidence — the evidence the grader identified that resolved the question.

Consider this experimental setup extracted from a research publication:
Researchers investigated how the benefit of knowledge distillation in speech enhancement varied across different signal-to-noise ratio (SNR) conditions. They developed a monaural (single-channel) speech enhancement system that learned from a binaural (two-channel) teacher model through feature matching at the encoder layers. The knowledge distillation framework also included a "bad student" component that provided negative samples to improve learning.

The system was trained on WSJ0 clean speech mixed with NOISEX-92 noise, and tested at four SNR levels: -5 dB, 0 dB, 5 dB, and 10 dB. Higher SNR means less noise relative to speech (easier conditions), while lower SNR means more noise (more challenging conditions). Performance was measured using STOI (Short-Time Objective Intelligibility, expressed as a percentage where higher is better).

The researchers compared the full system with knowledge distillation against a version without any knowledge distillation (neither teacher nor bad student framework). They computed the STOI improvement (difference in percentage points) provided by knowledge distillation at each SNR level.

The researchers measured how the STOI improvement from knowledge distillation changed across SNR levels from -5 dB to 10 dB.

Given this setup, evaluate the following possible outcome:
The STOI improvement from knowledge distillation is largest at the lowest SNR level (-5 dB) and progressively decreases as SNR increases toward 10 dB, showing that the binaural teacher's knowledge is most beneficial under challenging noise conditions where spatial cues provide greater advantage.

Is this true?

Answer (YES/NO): YES